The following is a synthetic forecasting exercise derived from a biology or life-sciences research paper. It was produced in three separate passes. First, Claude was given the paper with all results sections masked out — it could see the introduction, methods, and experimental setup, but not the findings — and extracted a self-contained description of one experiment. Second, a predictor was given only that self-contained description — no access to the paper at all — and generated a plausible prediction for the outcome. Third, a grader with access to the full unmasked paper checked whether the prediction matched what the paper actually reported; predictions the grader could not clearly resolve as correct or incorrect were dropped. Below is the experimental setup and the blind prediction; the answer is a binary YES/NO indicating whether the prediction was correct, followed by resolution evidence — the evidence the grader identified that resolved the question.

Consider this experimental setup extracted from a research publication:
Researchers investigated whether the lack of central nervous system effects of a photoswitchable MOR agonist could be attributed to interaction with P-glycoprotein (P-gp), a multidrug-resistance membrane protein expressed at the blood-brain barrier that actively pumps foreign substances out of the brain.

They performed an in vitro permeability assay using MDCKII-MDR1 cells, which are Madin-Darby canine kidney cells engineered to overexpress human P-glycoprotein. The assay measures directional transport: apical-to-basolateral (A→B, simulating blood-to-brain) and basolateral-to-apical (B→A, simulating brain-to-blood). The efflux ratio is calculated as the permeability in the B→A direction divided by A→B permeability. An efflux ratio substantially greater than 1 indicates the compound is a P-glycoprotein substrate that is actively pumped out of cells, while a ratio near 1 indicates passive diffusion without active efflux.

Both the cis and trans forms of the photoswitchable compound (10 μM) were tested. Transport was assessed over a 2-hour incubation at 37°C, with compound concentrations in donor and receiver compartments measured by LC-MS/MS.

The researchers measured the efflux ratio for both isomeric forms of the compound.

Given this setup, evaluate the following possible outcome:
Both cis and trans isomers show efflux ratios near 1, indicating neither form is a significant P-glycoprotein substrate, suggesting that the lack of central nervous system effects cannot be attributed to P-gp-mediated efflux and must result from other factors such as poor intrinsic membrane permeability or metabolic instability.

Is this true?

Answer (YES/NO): NO